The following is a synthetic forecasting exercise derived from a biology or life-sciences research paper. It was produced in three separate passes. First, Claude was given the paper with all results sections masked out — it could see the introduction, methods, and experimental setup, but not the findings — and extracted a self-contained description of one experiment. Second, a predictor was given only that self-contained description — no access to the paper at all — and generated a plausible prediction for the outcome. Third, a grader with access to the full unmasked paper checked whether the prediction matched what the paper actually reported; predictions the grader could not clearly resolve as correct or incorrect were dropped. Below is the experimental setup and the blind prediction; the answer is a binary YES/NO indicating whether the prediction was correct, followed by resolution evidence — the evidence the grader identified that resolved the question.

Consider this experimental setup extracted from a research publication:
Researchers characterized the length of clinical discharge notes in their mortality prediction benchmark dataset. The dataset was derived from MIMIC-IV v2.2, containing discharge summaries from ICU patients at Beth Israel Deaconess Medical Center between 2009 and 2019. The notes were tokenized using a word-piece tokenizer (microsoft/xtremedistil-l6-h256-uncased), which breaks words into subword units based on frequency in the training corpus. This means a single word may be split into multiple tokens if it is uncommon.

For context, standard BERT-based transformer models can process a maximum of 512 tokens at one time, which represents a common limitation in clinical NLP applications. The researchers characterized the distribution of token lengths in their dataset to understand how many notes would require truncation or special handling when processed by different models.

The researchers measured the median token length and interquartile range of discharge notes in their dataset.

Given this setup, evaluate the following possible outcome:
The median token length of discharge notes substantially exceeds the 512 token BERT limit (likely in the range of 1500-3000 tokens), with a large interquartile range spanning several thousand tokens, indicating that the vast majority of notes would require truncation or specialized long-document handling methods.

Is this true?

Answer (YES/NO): NO